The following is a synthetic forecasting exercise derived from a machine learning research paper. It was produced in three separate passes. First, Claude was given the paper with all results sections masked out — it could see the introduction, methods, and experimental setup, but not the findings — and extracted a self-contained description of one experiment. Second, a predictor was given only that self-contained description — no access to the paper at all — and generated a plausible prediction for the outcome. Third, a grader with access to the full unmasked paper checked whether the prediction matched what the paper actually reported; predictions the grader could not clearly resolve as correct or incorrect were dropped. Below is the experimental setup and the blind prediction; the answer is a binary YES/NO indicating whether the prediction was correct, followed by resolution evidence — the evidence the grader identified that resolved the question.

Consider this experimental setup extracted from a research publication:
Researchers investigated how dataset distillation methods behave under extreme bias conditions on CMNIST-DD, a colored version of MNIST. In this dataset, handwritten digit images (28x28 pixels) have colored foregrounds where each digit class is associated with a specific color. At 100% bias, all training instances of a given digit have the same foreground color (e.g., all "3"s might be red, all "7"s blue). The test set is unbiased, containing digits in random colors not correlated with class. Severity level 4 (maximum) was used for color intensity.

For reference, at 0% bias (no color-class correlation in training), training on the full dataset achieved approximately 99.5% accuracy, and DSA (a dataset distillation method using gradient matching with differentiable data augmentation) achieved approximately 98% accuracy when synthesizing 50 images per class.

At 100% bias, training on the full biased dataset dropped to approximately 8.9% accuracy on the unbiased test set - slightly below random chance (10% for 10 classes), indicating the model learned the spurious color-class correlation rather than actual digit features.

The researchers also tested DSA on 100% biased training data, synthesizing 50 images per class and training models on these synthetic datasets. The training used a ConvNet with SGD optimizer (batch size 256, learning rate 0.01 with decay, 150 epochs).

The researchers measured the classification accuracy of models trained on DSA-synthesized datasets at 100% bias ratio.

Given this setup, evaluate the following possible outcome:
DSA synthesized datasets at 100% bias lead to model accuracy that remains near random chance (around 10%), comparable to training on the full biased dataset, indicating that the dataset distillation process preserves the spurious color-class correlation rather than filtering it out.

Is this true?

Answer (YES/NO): NO